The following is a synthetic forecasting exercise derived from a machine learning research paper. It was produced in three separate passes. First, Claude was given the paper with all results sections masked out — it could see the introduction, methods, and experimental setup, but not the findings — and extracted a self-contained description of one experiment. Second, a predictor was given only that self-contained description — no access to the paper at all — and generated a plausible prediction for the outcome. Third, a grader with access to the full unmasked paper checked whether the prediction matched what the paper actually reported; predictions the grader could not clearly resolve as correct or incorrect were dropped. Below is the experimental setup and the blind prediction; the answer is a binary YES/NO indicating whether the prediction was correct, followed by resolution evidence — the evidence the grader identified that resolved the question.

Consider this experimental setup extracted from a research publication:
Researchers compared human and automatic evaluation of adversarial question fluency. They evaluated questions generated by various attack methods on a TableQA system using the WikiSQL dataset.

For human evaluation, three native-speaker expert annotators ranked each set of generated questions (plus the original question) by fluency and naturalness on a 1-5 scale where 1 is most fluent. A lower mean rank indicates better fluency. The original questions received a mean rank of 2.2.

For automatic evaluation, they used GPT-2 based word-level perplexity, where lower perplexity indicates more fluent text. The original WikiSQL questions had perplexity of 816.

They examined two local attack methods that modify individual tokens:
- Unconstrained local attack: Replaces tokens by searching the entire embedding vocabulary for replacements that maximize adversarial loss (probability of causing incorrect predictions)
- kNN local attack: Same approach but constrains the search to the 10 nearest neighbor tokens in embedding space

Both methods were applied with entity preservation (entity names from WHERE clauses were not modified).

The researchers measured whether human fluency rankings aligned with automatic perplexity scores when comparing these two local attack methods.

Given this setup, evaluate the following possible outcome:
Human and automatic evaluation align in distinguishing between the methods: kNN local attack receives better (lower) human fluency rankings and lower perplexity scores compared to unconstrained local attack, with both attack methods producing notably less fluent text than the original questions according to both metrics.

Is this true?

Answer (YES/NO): YES